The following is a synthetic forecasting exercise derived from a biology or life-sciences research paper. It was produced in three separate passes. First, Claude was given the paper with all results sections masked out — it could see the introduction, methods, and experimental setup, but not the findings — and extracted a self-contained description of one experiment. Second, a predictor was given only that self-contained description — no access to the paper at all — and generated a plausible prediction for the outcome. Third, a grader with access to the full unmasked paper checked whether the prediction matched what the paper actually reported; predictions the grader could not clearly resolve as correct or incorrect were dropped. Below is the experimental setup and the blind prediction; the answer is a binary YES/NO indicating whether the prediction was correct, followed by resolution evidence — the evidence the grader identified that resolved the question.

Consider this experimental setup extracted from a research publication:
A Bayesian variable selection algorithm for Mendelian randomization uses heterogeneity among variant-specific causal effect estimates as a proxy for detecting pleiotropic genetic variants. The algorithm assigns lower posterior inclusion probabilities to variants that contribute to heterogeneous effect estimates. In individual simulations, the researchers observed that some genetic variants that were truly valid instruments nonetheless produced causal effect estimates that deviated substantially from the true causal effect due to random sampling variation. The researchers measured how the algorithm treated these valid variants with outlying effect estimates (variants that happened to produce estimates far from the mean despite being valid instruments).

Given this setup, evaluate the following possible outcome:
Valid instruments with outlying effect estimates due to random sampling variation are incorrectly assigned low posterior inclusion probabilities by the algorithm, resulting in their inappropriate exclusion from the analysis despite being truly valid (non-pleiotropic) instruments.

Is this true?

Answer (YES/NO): YES